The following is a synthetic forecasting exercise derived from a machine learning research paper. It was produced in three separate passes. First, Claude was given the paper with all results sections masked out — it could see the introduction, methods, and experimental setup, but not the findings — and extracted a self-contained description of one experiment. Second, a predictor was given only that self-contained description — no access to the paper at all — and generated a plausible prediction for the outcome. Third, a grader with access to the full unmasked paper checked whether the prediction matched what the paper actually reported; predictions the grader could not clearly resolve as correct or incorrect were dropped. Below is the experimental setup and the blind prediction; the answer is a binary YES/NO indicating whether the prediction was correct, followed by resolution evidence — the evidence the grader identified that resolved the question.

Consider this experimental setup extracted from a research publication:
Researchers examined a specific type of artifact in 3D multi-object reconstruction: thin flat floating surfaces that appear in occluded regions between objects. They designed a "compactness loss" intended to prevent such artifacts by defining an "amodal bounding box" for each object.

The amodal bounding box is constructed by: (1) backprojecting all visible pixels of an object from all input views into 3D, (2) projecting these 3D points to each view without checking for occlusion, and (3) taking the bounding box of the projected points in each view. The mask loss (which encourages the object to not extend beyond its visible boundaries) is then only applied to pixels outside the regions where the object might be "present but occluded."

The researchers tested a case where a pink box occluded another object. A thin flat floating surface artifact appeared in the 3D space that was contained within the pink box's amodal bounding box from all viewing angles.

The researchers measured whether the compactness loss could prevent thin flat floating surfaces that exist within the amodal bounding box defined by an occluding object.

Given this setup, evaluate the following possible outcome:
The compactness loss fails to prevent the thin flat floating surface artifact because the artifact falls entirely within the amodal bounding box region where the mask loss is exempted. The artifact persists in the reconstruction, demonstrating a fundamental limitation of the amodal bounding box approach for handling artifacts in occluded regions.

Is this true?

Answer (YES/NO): YES